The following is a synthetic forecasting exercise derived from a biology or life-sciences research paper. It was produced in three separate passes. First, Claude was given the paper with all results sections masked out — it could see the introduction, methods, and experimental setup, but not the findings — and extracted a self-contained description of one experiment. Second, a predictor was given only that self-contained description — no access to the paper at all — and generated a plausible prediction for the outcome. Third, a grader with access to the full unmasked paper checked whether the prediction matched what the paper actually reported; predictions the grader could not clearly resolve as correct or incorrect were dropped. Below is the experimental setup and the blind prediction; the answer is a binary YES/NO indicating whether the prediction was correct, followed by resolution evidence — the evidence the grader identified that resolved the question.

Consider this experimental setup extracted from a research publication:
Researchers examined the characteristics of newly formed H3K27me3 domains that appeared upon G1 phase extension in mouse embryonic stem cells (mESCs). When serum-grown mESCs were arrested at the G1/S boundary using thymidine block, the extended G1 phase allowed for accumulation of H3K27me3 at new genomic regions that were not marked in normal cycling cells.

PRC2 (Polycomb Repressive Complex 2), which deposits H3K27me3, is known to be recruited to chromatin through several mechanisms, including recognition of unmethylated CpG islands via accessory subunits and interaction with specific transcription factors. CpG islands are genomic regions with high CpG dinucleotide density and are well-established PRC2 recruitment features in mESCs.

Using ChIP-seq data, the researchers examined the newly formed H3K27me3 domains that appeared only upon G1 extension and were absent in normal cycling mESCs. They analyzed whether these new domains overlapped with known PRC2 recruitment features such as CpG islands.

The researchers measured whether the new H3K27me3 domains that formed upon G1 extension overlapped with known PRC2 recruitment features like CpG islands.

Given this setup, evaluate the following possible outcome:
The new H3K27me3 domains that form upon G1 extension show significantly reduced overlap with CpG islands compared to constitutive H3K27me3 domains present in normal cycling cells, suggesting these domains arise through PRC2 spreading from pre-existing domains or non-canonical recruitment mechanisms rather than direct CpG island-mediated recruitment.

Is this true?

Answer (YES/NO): YES